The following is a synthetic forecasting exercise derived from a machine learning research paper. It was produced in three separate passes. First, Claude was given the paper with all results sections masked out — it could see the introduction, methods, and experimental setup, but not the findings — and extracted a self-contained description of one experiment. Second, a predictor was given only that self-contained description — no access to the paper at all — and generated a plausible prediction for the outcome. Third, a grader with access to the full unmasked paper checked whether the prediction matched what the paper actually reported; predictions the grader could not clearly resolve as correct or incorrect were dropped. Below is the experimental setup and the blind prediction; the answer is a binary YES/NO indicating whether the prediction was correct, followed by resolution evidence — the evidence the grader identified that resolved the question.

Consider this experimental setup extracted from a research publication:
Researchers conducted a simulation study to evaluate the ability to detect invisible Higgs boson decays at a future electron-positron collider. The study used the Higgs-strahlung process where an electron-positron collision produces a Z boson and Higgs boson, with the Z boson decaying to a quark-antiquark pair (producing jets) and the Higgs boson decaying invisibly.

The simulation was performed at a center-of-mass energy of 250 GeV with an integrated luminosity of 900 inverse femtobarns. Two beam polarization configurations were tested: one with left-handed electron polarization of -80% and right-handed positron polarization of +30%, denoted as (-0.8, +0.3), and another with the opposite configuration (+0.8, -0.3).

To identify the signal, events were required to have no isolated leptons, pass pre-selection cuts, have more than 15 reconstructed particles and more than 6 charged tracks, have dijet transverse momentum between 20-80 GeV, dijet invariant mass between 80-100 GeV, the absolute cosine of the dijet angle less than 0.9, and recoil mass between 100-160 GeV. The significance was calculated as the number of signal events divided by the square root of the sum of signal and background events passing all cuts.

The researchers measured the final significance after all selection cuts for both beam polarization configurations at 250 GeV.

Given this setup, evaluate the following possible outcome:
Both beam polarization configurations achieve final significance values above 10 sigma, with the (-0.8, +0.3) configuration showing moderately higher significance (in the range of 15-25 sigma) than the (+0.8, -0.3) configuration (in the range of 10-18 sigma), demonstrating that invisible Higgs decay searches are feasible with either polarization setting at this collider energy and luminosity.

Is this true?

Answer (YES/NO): NO